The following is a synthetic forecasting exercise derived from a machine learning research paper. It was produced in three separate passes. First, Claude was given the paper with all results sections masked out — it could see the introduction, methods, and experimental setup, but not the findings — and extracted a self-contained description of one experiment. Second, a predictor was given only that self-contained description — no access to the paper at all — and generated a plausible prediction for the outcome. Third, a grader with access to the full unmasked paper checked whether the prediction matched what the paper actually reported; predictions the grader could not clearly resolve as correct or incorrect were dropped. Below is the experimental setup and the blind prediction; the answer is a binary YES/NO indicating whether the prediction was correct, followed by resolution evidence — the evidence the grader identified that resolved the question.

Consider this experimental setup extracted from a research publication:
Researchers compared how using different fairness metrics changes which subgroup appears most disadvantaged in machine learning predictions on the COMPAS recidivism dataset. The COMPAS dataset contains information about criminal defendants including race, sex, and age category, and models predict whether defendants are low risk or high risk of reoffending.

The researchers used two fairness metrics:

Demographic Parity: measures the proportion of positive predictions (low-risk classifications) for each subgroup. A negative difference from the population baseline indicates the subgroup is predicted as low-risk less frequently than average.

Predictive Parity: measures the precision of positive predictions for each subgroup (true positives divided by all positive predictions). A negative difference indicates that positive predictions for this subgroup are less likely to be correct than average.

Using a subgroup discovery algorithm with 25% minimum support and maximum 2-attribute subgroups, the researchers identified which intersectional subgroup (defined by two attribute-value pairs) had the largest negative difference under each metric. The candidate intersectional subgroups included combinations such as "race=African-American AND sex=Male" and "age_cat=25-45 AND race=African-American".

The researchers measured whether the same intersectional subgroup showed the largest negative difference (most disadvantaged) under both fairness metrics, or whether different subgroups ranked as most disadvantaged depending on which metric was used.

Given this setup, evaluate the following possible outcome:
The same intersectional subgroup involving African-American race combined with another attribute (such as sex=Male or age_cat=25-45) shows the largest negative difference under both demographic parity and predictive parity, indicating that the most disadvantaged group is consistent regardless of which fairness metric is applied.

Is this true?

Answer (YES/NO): NO